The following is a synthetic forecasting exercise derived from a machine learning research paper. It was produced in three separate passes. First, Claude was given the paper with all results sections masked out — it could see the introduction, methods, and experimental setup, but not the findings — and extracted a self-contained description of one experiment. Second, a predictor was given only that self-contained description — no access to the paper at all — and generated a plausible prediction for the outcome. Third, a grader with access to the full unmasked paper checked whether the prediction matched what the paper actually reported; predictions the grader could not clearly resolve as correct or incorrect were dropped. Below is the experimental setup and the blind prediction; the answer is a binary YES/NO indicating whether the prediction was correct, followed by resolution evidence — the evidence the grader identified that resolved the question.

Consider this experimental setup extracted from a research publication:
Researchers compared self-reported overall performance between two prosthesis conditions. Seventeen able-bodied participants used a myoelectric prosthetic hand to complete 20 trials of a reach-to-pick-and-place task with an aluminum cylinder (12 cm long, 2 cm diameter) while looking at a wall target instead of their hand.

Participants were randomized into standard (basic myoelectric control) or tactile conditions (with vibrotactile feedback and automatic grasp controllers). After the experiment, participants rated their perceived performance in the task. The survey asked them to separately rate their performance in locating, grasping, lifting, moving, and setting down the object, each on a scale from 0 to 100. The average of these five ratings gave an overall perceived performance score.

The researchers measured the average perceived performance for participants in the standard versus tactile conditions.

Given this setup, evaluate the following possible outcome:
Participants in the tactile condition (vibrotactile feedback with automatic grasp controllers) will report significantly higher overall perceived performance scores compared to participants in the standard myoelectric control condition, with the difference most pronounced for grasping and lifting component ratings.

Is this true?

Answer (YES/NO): NO